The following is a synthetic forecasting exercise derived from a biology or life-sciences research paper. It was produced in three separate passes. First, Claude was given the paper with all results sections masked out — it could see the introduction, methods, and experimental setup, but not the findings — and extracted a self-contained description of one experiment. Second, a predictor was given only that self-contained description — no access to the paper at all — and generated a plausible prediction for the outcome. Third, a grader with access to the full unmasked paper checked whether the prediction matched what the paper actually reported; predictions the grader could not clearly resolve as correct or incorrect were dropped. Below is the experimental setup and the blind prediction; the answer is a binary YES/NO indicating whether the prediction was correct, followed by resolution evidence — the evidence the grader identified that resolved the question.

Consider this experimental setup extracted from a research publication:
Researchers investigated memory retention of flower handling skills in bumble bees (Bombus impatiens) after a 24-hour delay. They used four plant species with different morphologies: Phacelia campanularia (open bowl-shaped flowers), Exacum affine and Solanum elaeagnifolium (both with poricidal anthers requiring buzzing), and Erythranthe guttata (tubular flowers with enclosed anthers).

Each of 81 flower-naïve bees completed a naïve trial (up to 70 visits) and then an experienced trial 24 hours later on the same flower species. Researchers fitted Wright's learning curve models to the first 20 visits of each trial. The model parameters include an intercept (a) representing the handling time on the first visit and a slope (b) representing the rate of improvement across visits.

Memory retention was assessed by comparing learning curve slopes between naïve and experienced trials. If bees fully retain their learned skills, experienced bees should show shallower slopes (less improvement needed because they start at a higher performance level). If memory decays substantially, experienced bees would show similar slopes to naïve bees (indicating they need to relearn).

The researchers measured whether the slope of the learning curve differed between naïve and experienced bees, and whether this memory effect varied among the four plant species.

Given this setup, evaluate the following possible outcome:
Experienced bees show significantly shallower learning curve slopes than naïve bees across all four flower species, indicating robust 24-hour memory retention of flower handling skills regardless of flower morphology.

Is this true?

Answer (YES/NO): NO